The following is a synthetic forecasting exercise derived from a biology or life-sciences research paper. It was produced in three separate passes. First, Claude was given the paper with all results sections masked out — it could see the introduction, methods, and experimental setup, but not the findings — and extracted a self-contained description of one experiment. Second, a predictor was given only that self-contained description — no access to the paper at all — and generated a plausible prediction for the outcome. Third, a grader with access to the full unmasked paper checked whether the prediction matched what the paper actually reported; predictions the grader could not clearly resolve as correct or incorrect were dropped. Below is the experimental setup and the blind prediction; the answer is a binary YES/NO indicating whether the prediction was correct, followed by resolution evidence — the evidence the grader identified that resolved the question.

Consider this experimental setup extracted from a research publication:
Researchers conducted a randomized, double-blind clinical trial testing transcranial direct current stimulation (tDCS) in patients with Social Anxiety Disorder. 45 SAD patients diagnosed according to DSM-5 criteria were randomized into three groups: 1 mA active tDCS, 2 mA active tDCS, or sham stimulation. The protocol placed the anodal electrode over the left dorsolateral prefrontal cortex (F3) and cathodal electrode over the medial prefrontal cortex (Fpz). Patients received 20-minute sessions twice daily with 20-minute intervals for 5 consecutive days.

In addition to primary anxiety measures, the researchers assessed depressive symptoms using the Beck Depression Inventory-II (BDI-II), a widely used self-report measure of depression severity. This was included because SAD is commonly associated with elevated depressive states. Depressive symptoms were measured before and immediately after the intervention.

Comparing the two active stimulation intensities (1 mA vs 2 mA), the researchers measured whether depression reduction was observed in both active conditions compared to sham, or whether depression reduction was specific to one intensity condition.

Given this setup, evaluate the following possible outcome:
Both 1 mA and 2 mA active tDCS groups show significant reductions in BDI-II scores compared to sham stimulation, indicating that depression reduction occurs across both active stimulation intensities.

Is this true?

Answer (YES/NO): NO